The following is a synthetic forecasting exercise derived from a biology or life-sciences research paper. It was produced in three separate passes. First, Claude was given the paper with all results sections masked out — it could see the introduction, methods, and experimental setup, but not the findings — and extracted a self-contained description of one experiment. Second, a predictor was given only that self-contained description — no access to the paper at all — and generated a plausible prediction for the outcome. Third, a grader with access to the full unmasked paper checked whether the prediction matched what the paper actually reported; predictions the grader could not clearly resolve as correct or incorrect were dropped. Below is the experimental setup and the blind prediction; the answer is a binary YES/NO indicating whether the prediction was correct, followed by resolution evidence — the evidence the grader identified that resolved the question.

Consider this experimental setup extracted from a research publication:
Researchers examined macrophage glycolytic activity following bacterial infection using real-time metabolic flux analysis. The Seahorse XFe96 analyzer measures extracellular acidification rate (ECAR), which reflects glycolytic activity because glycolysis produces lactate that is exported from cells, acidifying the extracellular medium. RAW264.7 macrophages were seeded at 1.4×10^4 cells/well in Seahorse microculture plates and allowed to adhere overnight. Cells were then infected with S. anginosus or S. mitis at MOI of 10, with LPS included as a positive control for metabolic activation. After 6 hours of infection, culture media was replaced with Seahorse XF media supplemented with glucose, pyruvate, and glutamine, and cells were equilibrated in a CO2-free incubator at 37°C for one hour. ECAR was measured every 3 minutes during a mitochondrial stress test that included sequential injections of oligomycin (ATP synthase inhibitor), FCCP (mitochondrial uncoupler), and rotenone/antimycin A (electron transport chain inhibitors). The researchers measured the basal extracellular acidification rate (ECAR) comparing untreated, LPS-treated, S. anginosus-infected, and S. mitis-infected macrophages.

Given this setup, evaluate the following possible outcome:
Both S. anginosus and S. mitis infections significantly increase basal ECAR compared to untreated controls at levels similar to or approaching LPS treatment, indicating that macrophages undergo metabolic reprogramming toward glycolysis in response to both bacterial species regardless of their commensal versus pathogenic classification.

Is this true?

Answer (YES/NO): NO